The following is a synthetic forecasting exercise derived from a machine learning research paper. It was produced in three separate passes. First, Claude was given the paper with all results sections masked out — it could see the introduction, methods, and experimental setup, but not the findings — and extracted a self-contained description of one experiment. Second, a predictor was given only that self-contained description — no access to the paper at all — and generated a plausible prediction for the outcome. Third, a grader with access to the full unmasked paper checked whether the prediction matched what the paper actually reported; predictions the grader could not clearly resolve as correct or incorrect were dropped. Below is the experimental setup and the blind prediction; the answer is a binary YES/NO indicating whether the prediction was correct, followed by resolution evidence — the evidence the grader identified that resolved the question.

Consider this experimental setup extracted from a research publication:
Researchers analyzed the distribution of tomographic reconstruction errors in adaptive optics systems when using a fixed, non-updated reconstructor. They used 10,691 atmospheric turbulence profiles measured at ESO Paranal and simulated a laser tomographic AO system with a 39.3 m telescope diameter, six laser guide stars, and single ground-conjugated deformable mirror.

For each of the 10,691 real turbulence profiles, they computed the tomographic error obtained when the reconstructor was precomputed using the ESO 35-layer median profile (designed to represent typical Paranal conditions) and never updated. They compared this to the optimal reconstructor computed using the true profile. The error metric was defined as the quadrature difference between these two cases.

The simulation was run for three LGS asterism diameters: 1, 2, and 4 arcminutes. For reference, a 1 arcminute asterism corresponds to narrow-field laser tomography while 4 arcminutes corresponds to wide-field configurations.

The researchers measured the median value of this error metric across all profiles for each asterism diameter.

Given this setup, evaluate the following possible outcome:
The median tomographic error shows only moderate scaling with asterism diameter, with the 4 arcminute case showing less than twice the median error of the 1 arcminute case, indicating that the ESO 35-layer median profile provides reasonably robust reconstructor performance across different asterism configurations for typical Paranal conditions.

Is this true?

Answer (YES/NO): NO